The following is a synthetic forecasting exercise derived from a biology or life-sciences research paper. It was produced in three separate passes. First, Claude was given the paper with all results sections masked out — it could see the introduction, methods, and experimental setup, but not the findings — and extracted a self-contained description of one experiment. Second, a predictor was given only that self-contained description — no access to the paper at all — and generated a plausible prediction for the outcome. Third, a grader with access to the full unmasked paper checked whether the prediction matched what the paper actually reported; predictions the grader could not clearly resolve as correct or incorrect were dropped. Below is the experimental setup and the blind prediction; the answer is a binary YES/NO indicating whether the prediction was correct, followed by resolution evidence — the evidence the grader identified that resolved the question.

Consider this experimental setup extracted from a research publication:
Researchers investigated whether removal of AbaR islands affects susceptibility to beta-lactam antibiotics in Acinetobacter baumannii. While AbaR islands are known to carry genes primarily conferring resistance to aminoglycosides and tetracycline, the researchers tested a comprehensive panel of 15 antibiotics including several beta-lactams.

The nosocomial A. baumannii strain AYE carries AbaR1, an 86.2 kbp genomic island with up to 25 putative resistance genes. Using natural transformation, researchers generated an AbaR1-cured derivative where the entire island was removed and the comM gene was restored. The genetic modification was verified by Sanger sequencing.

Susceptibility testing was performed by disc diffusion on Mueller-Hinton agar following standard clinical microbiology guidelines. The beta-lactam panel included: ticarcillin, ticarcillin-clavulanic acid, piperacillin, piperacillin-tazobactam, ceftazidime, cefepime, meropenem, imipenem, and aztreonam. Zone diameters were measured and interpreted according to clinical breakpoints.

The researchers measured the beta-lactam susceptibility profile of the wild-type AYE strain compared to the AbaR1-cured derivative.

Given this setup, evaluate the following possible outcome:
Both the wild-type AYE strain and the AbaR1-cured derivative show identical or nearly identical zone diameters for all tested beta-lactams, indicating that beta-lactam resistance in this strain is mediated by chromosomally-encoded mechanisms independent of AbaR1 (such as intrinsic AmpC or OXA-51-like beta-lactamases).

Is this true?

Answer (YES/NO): NO